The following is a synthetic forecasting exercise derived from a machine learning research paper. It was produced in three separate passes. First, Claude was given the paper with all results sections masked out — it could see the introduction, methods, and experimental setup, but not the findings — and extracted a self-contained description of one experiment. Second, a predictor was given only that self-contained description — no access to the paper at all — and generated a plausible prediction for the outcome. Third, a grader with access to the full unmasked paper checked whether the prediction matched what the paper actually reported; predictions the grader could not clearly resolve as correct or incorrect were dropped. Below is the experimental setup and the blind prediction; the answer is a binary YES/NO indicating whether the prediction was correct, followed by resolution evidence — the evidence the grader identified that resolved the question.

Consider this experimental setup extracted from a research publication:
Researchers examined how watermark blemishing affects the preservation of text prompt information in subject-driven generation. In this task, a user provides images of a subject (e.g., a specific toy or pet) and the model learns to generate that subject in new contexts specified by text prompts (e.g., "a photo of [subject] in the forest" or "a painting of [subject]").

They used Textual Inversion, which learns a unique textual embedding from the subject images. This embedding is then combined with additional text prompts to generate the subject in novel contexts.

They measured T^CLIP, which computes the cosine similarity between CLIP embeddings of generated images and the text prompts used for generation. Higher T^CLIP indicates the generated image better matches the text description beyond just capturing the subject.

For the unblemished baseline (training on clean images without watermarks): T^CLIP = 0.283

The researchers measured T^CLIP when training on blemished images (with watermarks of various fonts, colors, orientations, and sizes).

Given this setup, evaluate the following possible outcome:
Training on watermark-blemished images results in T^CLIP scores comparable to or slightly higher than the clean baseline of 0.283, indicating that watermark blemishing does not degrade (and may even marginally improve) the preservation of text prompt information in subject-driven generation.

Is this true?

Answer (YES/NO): NO